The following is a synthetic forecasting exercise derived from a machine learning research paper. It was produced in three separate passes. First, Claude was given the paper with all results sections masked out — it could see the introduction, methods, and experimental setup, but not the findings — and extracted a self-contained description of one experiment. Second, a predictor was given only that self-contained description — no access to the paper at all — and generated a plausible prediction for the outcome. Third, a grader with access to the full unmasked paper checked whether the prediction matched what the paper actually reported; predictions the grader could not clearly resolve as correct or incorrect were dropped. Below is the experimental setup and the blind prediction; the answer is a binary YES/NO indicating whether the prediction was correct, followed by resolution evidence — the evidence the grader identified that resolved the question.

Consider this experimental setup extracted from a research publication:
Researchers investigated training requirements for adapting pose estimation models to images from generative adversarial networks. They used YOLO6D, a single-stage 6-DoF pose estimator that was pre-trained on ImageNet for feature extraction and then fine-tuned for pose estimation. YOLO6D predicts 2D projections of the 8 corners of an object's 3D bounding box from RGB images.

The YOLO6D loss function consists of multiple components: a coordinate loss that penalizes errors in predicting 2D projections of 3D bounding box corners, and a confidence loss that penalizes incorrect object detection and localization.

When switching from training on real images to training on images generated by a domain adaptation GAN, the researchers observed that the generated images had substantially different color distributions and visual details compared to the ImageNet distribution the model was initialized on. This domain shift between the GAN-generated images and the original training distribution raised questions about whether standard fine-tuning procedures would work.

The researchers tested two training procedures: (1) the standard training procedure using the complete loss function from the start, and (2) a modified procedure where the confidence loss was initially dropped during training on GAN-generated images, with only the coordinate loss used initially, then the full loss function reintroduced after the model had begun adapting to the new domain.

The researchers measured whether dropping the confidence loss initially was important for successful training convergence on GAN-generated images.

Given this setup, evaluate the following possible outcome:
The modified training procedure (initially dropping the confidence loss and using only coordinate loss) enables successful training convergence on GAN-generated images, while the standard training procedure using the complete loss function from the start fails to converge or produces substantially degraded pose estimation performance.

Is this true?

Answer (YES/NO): YES